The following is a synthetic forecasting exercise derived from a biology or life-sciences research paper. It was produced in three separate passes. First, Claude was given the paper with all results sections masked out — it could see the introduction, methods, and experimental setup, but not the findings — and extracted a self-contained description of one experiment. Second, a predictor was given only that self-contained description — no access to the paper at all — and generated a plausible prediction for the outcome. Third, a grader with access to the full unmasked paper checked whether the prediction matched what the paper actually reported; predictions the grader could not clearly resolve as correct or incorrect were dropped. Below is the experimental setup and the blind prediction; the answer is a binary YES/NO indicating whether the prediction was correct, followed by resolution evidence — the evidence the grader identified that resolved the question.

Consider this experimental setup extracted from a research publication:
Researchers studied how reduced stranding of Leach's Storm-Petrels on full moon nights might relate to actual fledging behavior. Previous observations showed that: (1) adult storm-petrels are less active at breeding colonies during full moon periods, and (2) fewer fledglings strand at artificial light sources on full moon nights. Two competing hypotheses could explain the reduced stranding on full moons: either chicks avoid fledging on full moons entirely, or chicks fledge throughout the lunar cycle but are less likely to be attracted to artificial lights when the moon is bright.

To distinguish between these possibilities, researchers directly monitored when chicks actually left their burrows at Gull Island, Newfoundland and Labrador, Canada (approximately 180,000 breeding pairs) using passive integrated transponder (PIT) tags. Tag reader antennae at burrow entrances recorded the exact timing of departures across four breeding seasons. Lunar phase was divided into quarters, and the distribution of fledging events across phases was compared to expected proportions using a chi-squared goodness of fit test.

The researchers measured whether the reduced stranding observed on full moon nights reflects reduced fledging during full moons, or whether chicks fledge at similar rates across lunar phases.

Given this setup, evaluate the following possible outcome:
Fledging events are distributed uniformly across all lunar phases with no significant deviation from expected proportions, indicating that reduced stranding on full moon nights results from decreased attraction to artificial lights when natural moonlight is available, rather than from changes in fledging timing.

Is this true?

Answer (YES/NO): NO